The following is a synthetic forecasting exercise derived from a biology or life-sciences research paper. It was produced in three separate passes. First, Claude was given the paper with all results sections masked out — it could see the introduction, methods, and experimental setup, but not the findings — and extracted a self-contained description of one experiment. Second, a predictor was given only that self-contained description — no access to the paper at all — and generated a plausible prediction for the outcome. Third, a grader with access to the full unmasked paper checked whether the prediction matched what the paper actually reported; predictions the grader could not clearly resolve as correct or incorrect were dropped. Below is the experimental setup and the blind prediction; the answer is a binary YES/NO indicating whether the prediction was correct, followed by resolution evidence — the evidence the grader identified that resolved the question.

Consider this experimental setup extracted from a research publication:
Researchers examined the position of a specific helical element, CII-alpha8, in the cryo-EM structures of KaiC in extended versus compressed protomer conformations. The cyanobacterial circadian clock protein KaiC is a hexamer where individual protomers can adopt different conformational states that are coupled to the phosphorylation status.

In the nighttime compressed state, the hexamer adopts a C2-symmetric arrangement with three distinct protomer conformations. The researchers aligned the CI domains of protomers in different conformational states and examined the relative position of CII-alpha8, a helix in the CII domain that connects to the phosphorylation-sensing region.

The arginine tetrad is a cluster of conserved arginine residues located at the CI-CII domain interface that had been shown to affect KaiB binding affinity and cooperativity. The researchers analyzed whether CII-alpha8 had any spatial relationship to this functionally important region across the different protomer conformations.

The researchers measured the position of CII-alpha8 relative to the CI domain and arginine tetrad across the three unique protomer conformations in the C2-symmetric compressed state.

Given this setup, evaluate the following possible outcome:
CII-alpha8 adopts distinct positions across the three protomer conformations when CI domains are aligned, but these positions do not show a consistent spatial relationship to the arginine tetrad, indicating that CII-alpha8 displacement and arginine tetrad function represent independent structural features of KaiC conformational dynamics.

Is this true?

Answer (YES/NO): NO